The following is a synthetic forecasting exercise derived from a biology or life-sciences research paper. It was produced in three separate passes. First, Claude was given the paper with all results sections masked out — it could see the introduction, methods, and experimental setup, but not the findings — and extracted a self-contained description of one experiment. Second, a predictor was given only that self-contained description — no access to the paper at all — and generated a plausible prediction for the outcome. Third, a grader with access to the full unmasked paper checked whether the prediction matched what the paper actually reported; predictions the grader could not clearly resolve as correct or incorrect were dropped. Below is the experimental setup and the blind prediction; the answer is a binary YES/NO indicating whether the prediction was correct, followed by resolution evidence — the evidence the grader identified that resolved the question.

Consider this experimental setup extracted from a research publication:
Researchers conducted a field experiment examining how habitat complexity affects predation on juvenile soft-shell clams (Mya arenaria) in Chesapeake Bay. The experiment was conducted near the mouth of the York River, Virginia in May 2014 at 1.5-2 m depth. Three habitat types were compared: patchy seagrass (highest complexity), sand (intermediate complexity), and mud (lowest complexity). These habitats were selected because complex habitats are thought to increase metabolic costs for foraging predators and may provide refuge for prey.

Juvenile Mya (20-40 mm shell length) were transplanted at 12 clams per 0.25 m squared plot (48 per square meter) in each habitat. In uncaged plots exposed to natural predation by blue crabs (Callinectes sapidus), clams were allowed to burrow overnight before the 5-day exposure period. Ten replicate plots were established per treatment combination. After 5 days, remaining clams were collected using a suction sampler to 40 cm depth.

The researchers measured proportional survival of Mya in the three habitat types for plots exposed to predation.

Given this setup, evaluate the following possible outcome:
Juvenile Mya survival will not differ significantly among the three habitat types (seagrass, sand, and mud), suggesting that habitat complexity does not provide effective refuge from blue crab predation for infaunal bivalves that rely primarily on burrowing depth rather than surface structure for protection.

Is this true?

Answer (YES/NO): NO